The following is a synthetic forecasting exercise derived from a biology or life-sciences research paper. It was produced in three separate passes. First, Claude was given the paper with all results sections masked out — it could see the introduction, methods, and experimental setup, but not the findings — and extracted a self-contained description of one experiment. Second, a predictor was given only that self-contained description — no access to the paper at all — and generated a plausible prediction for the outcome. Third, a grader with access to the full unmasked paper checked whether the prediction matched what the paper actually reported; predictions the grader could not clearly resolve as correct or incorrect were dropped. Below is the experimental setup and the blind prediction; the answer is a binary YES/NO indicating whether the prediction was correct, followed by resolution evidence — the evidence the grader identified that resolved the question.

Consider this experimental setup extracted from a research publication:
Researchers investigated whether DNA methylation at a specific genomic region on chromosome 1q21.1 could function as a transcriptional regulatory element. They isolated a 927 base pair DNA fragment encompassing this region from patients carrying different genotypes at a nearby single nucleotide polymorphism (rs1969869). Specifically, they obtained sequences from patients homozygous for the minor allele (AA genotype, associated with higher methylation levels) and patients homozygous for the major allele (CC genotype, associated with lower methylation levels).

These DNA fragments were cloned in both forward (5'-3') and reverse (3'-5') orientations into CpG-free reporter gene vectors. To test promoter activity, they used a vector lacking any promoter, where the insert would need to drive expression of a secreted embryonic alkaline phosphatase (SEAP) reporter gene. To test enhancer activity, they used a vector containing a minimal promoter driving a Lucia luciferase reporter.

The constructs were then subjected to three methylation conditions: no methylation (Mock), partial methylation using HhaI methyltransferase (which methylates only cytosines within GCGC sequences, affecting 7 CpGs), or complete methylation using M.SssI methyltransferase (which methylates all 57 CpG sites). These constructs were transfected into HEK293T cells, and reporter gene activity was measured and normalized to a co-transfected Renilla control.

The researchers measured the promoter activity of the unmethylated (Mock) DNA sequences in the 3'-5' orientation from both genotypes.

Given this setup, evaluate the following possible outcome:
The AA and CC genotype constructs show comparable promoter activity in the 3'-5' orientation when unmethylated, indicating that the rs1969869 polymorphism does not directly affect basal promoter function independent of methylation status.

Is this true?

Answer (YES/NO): NO